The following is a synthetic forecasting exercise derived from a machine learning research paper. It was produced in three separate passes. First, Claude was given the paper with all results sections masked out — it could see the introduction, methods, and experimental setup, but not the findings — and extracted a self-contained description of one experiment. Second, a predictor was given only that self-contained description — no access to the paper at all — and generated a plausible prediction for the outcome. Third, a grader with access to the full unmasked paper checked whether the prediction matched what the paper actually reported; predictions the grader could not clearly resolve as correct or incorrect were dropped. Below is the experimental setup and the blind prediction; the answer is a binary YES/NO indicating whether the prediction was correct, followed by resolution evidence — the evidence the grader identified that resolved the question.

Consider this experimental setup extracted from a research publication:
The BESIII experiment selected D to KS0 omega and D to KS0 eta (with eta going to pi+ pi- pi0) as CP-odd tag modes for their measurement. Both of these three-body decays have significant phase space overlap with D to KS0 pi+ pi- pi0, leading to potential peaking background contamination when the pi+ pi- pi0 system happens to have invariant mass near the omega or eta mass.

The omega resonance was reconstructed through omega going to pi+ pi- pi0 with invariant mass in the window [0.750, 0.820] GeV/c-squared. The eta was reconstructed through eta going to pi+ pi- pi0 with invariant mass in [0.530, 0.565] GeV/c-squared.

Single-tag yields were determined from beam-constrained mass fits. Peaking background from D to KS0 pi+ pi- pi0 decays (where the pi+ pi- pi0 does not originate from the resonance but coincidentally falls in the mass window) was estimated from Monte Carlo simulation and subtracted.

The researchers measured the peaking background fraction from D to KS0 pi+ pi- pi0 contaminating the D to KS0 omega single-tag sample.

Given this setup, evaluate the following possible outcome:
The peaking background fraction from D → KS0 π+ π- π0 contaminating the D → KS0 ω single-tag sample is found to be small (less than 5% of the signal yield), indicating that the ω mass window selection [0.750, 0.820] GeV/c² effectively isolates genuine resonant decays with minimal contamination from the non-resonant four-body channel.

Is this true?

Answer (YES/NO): NO